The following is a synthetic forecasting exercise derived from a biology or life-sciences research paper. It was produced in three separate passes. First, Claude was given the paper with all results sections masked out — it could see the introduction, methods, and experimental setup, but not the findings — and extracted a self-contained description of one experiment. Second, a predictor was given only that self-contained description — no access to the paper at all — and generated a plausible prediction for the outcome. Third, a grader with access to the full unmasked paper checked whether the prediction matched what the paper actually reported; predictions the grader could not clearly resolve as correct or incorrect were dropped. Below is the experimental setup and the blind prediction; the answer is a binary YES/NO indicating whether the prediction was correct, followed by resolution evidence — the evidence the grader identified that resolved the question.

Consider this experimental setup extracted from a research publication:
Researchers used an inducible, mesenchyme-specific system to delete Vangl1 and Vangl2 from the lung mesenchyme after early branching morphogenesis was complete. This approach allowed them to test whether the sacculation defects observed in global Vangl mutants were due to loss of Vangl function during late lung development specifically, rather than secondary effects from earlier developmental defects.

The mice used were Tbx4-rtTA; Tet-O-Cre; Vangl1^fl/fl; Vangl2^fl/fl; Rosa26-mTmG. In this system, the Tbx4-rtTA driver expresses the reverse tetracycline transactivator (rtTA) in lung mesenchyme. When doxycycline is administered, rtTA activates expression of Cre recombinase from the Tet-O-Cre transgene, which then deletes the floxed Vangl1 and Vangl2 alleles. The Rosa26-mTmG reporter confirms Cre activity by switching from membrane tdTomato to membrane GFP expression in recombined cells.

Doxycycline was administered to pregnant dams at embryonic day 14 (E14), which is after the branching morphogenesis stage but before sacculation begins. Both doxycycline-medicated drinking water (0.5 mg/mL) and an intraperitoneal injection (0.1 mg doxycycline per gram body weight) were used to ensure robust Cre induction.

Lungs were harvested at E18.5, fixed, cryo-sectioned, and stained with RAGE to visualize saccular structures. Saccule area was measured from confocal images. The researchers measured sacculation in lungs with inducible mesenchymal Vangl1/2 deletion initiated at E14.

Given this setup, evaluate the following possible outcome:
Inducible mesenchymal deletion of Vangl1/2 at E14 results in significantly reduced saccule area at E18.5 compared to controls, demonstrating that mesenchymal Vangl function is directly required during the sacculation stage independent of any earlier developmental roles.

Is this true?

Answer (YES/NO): YES